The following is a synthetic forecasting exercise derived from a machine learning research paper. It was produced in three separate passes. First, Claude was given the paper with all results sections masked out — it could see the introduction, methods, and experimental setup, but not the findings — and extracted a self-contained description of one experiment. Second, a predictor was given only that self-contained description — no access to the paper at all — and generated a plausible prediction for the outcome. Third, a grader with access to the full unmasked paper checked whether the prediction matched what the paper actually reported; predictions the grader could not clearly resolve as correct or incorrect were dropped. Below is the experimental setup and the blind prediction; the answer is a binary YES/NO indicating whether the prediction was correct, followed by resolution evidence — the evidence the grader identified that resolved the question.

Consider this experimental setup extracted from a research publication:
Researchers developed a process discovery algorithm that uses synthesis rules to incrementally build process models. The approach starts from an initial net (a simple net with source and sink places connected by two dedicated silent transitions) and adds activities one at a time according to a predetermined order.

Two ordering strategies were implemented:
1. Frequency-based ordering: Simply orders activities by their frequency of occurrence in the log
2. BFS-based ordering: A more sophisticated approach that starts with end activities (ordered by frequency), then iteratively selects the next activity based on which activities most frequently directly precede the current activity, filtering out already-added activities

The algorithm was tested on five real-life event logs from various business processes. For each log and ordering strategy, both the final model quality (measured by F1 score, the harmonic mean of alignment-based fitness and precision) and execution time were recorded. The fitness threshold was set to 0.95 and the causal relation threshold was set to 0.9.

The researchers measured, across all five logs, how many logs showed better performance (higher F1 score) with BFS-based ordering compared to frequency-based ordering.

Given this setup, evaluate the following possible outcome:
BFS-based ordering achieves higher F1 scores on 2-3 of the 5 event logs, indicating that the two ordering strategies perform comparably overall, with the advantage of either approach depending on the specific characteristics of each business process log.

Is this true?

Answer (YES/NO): NO